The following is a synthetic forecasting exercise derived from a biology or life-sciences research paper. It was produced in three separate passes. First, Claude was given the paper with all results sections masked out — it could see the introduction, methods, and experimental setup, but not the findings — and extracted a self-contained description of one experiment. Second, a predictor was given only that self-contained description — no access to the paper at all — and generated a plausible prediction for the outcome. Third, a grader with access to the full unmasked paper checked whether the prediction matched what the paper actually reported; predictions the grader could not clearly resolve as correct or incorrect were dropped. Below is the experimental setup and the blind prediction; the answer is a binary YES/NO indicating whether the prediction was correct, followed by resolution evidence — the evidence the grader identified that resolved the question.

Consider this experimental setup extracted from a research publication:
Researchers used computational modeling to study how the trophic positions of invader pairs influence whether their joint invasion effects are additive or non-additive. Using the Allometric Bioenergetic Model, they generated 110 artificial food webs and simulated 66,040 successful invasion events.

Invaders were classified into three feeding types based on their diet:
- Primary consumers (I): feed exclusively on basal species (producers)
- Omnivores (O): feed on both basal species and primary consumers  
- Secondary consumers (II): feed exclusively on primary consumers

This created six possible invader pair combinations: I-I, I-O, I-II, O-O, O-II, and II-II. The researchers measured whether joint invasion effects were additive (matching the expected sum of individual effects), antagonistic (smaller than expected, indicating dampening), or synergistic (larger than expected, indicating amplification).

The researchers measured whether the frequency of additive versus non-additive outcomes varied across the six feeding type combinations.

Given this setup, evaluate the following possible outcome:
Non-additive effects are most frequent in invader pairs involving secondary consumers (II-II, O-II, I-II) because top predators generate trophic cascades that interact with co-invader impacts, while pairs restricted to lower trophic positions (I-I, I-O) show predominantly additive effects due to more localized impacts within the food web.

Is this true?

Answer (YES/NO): NO